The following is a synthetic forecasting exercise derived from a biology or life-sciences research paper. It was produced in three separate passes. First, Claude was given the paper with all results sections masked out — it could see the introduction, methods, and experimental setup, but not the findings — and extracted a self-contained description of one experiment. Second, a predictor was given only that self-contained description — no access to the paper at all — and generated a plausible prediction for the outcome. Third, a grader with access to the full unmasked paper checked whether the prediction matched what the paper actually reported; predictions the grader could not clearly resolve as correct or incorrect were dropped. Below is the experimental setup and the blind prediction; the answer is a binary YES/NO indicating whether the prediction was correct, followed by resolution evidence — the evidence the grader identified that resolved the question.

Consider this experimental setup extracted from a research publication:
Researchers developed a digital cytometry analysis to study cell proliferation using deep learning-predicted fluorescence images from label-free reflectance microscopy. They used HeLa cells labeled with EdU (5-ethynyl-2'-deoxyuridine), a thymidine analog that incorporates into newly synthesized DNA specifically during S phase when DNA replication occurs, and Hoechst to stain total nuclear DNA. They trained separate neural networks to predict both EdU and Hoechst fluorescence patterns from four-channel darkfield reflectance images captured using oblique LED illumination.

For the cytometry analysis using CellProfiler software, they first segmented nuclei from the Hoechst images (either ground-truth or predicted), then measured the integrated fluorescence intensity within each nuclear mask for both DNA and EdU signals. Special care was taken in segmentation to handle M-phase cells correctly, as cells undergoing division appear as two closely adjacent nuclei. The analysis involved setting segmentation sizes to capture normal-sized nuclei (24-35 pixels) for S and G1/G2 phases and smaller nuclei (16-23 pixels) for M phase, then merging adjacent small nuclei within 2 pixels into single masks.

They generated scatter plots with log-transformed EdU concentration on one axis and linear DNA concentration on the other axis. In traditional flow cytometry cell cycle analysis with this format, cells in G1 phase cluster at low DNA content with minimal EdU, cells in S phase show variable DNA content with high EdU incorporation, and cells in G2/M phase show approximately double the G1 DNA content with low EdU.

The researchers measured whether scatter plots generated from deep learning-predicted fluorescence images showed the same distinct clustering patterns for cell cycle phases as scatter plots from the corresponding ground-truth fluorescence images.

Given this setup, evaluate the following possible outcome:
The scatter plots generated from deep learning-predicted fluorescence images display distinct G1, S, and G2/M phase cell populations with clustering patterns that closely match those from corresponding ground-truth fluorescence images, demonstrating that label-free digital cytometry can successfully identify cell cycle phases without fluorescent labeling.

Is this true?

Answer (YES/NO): YES